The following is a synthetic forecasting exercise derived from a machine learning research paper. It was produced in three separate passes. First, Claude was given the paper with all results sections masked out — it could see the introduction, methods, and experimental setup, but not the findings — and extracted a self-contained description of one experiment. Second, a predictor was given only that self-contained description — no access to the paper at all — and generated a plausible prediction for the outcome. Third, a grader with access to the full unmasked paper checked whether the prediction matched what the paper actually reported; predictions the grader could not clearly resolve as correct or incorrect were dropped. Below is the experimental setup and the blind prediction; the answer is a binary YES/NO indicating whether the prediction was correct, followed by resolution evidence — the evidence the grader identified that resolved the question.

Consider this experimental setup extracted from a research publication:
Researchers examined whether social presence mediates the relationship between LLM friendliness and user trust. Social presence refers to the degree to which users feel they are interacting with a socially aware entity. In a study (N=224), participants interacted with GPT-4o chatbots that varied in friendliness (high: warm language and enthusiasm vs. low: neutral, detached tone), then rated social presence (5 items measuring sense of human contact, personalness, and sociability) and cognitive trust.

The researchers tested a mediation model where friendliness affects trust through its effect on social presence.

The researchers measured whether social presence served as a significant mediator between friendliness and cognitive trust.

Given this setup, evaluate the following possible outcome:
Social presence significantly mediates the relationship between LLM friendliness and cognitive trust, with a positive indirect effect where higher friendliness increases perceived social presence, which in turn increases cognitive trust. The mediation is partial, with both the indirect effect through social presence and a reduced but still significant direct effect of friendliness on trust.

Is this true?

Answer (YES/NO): NO